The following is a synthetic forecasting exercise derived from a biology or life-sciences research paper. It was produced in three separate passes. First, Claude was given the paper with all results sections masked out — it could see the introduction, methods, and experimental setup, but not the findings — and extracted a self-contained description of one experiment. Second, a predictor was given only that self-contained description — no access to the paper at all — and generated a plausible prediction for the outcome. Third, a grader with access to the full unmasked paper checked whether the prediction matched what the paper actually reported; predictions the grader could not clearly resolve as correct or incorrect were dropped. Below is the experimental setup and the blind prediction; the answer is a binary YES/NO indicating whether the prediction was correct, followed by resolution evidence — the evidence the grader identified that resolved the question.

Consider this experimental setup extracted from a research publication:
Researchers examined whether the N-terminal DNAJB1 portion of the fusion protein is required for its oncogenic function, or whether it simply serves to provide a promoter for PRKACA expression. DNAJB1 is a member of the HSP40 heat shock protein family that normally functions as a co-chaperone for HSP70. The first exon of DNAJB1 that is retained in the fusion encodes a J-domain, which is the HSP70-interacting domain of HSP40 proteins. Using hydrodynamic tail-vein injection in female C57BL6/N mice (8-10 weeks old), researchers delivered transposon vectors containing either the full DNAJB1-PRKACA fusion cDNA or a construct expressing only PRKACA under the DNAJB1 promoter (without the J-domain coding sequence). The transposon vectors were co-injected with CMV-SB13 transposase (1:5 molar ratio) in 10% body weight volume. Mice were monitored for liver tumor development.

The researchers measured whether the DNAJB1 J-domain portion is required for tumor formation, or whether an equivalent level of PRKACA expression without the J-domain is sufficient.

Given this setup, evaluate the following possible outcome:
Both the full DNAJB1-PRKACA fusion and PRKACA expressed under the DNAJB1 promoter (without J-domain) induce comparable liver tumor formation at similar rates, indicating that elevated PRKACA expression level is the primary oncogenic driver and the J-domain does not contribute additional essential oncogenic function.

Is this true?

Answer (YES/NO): NO